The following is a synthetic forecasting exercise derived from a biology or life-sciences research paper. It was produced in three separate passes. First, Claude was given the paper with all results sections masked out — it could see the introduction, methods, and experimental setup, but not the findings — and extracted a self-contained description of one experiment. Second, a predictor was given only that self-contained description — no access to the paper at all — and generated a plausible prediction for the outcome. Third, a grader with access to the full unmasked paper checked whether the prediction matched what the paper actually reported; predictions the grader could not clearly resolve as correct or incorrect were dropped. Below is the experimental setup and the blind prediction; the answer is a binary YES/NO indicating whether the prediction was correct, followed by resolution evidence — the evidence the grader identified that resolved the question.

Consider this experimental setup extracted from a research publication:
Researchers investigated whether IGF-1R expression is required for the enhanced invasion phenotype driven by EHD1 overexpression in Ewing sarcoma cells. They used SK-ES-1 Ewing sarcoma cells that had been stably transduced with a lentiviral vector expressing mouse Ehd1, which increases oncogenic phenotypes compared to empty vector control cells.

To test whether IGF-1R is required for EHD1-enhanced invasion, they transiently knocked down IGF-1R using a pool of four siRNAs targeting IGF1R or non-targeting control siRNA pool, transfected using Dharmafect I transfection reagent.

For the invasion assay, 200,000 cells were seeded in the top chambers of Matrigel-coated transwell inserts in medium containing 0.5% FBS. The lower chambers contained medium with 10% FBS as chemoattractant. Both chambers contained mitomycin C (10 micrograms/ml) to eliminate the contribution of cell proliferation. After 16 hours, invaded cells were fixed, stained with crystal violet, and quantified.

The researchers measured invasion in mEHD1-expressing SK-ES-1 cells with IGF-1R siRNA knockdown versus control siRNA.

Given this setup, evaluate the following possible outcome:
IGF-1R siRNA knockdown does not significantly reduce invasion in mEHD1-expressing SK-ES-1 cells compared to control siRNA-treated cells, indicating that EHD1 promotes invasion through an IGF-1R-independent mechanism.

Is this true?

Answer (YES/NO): NO